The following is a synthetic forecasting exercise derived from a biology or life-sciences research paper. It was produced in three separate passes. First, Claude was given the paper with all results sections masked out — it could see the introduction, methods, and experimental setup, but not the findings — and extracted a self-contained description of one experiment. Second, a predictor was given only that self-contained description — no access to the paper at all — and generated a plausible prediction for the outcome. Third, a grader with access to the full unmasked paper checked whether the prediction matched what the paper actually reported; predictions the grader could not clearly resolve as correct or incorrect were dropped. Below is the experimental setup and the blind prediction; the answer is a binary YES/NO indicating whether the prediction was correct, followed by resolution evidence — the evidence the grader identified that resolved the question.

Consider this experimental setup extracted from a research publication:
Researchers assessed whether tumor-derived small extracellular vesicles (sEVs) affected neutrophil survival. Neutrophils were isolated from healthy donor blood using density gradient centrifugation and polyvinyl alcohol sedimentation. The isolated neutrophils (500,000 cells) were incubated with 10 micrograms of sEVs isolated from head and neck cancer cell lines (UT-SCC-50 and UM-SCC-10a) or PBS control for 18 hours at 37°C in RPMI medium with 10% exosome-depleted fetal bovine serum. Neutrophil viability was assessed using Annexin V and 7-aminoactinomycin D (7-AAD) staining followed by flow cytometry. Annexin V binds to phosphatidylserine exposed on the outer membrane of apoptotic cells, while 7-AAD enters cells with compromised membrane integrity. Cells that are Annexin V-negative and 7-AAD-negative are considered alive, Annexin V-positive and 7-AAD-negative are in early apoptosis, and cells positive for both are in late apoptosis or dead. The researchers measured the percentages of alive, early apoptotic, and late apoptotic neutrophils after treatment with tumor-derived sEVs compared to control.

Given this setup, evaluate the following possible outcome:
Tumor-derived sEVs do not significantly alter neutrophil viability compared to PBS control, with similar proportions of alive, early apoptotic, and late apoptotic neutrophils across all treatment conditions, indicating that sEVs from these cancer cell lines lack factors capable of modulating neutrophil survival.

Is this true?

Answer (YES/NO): NO